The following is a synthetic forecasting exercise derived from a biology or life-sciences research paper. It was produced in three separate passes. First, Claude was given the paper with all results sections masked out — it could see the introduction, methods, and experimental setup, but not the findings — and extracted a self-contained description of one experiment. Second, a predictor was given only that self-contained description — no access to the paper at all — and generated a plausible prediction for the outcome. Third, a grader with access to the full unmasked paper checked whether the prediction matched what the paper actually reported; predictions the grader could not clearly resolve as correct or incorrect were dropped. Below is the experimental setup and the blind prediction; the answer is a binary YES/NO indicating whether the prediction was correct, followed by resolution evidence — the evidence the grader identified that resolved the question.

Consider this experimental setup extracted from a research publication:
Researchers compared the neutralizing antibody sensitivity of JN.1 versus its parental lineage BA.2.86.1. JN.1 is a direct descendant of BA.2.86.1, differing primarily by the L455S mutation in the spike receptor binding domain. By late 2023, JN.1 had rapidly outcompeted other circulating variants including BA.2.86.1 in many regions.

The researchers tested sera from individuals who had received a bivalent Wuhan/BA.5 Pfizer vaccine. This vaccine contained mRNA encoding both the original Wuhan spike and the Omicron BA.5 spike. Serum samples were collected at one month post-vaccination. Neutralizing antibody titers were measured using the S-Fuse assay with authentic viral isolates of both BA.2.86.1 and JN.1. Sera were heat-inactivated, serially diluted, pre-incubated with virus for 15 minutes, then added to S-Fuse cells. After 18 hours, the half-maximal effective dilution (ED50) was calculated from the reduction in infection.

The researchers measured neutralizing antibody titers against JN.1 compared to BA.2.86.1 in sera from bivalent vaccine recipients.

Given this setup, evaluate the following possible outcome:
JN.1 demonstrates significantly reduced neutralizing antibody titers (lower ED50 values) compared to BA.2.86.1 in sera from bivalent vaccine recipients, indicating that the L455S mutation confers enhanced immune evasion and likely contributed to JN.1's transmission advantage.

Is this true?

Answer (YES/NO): YES